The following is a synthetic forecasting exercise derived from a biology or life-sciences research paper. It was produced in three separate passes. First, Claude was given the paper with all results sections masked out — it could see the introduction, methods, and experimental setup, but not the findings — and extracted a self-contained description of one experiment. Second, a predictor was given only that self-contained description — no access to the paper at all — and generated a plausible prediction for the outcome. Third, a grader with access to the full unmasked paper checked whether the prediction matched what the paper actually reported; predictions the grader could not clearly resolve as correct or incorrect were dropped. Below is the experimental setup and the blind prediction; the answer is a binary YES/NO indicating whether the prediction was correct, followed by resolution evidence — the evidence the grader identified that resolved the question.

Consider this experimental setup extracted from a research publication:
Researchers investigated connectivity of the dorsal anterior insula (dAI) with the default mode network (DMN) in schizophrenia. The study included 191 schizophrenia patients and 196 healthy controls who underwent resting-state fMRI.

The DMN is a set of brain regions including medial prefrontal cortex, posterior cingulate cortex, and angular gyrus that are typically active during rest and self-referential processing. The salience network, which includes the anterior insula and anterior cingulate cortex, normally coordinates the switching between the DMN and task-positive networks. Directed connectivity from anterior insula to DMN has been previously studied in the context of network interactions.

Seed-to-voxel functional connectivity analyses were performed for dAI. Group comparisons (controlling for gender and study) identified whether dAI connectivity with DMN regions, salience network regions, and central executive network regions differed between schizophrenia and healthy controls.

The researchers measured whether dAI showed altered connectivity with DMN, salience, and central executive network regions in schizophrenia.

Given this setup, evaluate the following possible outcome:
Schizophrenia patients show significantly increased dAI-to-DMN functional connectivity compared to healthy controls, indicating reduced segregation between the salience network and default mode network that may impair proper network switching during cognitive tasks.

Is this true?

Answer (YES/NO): NO